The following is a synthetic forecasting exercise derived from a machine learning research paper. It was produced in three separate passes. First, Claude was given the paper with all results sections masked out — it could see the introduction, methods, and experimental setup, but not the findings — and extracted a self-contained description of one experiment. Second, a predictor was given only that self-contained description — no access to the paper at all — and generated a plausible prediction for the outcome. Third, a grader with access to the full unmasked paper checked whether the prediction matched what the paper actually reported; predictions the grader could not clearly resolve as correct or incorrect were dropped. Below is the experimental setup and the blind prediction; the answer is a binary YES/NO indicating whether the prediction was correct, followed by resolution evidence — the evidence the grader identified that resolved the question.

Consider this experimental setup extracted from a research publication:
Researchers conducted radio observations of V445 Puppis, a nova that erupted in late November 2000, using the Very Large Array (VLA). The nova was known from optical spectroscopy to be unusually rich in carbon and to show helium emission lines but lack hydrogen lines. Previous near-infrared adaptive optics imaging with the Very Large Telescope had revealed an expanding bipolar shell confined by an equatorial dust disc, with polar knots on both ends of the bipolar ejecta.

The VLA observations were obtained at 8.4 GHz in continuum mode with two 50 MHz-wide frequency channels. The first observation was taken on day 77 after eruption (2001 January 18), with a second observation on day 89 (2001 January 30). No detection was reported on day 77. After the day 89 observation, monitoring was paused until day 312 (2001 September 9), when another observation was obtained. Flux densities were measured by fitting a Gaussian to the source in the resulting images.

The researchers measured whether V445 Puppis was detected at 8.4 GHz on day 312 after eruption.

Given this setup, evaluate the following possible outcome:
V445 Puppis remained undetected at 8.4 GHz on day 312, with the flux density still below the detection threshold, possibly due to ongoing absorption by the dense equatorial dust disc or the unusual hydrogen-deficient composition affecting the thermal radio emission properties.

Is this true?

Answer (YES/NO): NO